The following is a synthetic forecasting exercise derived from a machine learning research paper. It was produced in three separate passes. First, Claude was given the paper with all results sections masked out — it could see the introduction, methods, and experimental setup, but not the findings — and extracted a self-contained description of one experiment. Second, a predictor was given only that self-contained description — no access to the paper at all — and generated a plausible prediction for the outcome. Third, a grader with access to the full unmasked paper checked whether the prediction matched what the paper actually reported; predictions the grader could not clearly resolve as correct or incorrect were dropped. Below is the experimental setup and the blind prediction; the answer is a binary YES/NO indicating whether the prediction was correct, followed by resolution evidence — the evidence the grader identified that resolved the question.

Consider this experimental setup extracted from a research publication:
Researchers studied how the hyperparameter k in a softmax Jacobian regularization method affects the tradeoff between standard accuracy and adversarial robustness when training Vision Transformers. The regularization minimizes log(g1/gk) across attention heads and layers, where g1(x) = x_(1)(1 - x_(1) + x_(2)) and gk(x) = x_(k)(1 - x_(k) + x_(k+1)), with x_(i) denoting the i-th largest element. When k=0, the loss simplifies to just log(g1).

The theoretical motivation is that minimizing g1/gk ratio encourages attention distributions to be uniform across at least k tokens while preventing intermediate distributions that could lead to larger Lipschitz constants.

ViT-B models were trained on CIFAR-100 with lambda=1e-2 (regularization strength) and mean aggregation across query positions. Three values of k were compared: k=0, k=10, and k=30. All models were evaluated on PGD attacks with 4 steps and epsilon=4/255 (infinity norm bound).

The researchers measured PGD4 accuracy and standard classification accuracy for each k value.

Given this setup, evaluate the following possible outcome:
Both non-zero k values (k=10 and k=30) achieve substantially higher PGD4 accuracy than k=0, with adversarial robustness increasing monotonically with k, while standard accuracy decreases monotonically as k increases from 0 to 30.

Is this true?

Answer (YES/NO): NO